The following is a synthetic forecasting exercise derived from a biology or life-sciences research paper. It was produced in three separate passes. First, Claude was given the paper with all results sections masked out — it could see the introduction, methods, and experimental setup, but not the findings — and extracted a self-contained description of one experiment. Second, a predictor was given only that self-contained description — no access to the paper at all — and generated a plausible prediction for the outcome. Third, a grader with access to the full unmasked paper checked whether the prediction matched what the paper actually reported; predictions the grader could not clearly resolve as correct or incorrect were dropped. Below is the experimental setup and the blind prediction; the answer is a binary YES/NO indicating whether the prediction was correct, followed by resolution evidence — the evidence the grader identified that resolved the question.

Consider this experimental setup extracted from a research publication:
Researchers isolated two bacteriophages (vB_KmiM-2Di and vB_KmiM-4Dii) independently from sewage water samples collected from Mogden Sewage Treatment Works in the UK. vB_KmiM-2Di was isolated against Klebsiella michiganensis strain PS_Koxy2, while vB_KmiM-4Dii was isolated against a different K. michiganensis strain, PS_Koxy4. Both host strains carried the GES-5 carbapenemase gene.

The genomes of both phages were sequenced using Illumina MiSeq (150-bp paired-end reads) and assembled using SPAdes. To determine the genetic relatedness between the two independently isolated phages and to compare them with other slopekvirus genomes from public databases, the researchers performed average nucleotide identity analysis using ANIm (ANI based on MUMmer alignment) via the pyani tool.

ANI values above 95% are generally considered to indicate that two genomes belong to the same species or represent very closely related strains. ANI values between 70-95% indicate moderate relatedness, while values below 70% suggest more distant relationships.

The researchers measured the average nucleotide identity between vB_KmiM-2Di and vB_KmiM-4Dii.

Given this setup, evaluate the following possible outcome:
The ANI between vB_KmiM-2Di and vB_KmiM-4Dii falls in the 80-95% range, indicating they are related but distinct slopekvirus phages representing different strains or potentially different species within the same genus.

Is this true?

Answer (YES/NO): NO